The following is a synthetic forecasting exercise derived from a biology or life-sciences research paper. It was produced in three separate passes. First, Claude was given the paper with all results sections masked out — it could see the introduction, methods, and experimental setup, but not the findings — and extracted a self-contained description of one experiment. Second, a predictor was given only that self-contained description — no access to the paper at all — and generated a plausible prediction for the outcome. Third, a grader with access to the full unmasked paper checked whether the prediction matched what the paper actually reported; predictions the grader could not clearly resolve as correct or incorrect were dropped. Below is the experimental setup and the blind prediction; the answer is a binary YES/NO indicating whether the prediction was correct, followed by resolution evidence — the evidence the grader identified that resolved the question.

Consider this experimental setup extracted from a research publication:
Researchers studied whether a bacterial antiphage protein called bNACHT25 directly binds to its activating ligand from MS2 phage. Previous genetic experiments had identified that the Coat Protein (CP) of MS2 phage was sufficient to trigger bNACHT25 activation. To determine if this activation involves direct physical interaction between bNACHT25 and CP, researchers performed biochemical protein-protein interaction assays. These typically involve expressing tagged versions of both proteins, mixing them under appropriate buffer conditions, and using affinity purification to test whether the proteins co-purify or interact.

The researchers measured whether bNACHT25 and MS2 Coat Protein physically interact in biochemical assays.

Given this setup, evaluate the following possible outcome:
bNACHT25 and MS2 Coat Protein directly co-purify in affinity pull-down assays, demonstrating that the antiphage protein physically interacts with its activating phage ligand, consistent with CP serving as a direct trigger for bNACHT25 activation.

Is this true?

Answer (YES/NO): NO